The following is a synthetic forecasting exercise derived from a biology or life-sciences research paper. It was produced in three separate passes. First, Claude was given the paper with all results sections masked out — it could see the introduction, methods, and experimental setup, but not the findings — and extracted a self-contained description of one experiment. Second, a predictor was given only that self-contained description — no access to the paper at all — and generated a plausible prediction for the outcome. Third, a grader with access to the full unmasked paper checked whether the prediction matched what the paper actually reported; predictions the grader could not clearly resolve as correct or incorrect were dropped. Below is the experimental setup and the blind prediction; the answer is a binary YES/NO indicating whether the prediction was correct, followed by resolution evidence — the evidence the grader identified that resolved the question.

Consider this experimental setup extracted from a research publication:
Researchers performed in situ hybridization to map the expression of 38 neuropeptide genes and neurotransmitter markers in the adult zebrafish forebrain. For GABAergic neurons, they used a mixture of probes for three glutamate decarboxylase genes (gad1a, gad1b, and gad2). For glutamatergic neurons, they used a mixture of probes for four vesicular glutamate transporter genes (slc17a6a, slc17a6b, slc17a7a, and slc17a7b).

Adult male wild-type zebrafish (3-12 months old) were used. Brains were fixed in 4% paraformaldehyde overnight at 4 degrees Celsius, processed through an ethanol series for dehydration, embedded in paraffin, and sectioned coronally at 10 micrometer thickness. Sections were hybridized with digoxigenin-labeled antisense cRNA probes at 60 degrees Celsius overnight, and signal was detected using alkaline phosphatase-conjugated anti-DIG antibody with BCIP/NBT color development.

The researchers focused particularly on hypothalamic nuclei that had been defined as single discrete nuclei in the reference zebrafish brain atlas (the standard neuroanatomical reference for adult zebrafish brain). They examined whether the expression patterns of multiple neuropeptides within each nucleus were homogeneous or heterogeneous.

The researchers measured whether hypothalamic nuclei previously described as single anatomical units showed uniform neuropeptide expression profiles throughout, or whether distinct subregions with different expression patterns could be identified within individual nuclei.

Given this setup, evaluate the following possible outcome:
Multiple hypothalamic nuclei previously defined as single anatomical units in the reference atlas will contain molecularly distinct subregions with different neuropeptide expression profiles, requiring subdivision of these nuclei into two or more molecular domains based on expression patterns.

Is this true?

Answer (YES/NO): YES